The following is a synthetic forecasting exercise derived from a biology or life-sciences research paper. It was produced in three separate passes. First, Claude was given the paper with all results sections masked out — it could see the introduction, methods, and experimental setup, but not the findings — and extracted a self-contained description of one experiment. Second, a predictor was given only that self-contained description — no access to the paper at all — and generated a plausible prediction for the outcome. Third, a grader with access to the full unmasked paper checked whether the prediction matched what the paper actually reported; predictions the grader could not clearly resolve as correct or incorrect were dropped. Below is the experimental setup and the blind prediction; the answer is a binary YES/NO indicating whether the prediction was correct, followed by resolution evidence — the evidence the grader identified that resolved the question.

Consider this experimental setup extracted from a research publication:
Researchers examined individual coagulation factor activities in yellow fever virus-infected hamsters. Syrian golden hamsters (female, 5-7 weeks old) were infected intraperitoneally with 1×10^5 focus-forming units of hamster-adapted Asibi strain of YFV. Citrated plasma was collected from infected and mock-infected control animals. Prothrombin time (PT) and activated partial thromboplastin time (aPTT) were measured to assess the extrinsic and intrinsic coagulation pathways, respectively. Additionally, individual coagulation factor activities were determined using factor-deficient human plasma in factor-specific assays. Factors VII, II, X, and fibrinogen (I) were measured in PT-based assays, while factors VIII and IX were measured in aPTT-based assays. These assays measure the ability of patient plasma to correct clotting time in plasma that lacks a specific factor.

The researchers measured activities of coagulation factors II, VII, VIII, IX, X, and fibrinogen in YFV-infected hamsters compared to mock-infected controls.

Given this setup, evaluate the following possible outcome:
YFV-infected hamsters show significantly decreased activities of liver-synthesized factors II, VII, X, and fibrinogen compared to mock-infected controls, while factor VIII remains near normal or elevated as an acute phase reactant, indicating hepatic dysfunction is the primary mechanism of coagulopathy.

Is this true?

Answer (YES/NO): NO